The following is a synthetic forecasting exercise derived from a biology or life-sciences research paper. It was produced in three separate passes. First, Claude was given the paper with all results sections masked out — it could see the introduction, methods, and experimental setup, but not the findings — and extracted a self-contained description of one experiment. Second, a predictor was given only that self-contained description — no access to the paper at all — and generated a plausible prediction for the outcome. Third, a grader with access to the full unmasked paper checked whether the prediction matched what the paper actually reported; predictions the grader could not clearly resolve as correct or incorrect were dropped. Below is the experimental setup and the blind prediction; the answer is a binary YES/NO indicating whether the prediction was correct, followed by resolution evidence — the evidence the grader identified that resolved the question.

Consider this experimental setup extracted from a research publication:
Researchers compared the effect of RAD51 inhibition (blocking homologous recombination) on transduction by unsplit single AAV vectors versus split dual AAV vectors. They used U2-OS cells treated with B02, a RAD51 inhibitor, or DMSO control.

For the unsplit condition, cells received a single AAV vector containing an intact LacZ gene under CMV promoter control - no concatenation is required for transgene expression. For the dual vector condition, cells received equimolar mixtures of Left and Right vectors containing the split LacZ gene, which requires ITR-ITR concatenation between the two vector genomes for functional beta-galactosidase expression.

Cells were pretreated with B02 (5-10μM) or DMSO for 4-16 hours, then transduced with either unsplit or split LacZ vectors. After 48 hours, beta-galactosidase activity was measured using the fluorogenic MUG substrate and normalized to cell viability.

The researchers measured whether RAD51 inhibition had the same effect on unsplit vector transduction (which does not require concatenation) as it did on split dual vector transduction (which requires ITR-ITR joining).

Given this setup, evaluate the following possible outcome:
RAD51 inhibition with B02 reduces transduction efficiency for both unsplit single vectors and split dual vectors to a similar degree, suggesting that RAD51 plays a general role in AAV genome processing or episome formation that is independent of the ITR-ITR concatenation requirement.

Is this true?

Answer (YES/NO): NO